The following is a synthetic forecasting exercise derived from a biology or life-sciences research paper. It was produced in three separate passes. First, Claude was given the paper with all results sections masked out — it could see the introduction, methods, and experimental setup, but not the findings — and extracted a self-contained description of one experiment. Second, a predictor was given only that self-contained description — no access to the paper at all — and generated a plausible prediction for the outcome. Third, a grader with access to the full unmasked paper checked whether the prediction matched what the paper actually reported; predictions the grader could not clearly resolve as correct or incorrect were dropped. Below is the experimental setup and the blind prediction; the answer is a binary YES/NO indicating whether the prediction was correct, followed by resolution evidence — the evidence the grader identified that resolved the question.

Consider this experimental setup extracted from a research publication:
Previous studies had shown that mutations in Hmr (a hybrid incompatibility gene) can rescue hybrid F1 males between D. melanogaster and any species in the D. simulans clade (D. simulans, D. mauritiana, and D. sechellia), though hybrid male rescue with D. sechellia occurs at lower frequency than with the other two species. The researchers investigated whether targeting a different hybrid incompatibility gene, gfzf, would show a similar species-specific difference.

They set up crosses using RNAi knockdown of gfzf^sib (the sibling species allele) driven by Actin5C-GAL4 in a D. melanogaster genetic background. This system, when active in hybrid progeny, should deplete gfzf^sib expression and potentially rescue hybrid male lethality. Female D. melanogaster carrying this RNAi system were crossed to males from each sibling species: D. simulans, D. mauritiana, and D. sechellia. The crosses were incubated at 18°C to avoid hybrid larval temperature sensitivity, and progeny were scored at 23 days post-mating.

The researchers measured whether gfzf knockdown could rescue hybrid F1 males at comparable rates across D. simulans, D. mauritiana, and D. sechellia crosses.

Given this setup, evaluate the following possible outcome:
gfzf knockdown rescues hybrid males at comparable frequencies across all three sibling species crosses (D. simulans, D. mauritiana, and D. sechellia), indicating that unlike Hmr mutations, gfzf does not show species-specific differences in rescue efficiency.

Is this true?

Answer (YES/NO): NO